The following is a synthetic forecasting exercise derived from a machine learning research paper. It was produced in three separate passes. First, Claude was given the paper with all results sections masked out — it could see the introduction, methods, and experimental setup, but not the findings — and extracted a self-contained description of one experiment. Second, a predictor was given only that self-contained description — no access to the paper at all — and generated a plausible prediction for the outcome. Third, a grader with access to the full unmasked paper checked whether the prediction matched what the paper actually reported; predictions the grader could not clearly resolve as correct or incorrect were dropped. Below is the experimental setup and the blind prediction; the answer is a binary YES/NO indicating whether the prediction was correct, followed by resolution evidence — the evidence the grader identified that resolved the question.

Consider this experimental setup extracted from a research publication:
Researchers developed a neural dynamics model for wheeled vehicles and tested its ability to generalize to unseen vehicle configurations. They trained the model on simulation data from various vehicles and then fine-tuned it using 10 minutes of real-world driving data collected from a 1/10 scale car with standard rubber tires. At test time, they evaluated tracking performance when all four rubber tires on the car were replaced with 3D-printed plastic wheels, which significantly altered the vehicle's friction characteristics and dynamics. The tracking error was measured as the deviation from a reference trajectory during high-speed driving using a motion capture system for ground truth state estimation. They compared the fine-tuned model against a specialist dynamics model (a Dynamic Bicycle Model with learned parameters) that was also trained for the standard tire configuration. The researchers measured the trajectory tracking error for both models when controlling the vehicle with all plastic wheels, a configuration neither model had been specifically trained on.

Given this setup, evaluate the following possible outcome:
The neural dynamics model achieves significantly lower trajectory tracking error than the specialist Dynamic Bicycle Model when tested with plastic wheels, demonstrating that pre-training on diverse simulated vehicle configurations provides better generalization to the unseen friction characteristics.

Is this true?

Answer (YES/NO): NO